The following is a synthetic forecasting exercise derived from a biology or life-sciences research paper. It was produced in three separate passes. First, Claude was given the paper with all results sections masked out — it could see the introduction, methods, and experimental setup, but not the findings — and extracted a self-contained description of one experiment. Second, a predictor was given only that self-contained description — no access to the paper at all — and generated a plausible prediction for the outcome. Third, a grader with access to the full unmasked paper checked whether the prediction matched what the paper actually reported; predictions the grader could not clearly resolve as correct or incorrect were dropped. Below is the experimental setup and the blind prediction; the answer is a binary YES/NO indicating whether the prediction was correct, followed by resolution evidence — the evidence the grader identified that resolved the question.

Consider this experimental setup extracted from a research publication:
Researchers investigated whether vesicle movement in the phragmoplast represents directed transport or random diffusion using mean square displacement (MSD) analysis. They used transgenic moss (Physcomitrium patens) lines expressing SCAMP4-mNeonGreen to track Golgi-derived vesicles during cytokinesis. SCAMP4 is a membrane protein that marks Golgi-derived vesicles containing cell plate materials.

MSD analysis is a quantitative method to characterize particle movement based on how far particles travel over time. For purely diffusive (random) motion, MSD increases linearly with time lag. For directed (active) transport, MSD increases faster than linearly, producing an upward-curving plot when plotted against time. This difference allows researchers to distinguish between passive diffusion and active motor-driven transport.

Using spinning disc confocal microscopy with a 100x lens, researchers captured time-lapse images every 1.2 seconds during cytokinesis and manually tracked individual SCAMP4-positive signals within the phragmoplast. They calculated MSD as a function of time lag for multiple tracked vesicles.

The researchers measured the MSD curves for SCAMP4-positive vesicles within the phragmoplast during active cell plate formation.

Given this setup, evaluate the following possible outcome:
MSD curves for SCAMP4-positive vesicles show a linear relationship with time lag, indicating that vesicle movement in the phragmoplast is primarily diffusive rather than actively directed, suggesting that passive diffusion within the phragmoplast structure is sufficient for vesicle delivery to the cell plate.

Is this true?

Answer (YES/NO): NO